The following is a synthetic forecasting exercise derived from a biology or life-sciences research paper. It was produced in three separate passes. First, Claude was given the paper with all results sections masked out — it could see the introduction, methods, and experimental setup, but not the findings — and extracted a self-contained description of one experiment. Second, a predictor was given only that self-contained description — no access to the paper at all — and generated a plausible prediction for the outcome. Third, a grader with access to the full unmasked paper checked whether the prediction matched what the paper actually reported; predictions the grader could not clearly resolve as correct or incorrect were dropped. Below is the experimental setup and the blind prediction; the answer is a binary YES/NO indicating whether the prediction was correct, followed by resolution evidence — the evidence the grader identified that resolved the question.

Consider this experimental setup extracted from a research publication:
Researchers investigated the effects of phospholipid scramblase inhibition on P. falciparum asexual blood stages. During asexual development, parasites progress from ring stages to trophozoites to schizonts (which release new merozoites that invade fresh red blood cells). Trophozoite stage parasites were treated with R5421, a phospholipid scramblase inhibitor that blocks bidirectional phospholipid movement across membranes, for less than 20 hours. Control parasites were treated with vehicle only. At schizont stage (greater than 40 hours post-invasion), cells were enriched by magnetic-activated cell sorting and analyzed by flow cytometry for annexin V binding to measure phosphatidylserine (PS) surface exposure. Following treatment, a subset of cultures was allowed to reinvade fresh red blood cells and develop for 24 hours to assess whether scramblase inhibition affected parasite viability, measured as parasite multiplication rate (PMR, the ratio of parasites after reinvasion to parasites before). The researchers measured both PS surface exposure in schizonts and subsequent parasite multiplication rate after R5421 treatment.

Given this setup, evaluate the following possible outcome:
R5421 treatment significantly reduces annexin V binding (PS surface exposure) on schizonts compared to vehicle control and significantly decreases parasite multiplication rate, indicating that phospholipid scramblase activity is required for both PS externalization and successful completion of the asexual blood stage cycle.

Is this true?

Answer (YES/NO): NO